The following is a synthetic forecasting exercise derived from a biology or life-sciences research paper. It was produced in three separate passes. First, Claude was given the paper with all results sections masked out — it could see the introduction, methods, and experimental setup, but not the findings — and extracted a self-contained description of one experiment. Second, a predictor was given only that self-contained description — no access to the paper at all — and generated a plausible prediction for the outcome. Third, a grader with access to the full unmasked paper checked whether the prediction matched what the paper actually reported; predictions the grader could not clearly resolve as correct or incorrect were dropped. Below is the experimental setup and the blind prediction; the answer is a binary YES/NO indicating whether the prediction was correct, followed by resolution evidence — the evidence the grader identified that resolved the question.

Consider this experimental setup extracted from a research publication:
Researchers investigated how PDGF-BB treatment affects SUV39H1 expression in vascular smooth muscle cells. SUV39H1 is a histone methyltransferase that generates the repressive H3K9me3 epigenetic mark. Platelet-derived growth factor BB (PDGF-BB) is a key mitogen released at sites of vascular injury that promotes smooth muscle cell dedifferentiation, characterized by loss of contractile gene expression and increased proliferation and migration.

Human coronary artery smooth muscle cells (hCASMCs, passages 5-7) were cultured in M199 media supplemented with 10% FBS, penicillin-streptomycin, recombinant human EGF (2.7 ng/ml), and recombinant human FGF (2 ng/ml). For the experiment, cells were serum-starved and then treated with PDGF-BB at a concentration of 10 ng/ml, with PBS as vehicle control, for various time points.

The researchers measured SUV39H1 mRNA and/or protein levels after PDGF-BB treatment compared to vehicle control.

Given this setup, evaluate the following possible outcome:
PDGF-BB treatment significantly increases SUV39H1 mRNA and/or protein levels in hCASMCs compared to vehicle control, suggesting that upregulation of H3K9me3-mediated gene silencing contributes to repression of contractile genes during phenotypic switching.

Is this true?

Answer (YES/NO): YES